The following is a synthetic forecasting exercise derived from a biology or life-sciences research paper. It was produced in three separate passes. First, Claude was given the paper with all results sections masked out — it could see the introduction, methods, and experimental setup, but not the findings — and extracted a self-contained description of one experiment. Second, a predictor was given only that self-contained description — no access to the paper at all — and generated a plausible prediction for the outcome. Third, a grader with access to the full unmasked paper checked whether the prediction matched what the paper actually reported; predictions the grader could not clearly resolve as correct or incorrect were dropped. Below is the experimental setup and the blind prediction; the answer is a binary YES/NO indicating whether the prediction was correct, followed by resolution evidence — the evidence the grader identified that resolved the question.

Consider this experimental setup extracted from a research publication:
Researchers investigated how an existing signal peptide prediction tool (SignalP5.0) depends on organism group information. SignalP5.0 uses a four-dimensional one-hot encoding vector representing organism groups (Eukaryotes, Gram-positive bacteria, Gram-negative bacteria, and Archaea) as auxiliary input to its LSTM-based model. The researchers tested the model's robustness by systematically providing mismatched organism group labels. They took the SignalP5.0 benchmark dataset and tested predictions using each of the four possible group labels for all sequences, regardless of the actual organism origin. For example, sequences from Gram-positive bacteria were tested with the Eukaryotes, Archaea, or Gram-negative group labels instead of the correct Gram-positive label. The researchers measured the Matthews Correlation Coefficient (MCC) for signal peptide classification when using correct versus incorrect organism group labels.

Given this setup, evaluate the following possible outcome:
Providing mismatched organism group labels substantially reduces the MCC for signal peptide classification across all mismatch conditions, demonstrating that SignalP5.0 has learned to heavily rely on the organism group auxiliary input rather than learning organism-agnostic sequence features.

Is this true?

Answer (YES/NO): YES